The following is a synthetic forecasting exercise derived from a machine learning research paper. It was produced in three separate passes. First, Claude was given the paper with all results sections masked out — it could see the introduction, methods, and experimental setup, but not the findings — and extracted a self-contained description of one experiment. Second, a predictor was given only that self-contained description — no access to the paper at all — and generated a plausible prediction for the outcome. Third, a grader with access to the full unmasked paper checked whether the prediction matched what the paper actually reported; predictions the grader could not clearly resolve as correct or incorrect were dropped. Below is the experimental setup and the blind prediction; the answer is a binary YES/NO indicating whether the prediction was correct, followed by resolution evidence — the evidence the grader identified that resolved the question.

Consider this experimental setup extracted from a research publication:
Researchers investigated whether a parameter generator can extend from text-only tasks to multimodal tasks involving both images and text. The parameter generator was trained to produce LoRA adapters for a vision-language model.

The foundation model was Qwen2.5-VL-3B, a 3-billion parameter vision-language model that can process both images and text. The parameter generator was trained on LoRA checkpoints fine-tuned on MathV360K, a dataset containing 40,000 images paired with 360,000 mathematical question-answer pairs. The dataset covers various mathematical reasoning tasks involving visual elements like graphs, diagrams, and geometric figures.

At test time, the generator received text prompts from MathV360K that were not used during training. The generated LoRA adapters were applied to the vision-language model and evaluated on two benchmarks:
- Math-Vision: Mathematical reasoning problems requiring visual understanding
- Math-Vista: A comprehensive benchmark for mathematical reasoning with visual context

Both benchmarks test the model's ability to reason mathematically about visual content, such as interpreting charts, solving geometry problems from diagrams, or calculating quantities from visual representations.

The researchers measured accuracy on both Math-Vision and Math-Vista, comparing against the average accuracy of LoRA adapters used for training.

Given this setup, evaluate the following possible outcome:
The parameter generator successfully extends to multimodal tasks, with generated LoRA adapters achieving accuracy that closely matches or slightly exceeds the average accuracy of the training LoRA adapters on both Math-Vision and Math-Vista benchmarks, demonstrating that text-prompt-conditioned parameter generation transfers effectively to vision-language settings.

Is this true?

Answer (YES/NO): NO